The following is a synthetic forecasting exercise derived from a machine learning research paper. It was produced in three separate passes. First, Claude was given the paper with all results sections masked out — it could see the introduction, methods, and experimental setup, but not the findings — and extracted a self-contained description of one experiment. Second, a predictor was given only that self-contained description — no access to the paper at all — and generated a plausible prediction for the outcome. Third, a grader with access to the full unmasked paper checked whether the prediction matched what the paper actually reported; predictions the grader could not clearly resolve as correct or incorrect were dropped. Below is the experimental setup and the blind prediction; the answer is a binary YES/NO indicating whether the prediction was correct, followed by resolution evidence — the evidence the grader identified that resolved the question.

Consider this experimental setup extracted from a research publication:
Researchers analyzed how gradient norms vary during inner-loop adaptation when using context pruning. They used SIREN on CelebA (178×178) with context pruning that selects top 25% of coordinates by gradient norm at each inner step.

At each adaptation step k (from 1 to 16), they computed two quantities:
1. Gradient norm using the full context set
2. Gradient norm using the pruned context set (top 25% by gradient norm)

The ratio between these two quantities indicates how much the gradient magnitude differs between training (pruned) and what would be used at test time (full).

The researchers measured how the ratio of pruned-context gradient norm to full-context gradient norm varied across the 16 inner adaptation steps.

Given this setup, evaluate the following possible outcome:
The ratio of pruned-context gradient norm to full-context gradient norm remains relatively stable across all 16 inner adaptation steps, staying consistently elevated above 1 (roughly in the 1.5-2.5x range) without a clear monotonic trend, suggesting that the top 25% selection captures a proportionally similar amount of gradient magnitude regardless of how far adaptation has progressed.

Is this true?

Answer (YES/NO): NO